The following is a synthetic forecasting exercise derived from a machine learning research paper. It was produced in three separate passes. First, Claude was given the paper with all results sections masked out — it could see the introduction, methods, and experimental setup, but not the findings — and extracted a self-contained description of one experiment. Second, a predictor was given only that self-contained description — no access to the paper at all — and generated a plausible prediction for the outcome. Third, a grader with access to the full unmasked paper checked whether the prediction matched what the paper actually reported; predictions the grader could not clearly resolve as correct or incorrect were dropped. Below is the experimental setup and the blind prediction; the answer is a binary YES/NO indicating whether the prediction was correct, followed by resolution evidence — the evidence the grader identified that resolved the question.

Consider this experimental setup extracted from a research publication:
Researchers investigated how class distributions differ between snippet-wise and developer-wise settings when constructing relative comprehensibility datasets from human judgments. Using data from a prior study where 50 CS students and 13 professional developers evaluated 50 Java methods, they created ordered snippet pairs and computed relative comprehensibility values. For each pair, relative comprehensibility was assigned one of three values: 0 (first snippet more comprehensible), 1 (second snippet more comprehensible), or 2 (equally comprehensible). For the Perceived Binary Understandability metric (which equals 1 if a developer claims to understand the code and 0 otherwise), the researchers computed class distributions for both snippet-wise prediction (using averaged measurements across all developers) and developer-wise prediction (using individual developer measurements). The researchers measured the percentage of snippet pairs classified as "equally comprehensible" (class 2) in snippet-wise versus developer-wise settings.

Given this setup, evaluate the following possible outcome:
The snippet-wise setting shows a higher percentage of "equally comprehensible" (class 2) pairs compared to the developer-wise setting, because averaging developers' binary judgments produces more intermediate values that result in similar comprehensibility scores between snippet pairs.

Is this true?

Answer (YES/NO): NO